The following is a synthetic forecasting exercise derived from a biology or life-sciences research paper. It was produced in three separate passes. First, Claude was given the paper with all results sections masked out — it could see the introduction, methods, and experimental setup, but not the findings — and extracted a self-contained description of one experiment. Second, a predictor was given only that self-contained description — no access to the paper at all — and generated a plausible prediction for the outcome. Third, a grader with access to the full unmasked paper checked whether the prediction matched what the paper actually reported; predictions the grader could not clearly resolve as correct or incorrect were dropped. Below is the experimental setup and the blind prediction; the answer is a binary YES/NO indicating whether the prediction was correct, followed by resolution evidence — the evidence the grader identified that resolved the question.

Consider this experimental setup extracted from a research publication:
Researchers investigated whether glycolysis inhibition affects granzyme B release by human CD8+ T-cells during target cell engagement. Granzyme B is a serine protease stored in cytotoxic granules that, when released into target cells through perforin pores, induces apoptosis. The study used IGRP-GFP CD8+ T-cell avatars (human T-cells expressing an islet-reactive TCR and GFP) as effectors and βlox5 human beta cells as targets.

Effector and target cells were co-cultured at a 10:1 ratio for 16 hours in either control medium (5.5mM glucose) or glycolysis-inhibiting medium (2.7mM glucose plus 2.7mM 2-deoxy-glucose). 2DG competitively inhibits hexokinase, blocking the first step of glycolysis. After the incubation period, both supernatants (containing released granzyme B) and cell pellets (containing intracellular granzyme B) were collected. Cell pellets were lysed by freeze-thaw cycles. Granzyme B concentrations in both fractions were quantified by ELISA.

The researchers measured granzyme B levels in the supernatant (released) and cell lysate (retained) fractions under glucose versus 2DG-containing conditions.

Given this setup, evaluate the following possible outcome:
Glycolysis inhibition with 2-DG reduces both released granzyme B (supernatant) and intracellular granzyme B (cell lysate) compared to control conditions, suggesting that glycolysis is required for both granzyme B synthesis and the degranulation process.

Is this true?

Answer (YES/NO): NO